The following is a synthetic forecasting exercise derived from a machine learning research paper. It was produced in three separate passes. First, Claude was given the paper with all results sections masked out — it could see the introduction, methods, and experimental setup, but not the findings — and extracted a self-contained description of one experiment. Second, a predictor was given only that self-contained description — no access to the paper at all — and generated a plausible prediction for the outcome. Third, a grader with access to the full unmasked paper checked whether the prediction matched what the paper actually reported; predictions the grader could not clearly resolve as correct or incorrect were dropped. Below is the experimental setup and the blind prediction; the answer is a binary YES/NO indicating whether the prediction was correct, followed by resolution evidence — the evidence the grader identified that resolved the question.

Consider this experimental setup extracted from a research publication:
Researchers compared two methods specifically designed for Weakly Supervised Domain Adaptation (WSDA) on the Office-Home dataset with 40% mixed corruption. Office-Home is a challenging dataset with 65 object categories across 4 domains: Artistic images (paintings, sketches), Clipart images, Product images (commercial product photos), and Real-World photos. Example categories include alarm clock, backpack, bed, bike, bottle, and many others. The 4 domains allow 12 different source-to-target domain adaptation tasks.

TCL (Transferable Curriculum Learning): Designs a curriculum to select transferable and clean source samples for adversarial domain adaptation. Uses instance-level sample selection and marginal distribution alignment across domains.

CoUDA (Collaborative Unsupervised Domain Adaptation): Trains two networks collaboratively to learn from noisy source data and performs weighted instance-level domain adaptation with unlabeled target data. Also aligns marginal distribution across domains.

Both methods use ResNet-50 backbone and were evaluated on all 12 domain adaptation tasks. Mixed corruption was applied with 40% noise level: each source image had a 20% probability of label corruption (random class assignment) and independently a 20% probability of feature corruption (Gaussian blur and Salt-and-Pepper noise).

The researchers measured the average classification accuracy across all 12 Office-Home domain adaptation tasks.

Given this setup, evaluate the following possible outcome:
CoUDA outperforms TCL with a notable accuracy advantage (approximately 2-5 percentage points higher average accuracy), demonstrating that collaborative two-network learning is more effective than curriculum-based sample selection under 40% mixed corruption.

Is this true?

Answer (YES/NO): NO